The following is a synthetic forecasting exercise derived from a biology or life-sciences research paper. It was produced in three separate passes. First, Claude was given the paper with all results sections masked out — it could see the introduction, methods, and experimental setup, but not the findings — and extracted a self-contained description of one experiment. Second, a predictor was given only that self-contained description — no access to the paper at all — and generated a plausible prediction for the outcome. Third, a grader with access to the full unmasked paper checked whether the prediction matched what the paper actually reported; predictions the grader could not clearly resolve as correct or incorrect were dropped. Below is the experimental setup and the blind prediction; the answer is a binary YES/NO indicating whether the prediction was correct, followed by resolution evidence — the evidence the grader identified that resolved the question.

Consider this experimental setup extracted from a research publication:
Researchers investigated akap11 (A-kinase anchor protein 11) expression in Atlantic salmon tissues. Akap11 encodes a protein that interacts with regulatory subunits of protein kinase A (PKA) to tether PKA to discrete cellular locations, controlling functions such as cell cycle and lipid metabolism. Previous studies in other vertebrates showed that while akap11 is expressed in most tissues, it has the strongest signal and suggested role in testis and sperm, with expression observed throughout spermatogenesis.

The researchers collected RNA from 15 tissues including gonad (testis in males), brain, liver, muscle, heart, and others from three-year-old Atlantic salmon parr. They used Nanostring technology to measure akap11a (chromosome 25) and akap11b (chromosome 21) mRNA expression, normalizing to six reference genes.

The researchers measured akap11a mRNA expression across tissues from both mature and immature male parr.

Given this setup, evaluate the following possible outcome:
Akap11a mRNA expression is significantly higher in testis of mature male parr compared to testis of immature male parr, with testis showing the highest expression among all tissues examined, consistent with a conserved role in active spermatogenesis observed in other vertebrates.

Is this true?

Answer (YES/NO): NO